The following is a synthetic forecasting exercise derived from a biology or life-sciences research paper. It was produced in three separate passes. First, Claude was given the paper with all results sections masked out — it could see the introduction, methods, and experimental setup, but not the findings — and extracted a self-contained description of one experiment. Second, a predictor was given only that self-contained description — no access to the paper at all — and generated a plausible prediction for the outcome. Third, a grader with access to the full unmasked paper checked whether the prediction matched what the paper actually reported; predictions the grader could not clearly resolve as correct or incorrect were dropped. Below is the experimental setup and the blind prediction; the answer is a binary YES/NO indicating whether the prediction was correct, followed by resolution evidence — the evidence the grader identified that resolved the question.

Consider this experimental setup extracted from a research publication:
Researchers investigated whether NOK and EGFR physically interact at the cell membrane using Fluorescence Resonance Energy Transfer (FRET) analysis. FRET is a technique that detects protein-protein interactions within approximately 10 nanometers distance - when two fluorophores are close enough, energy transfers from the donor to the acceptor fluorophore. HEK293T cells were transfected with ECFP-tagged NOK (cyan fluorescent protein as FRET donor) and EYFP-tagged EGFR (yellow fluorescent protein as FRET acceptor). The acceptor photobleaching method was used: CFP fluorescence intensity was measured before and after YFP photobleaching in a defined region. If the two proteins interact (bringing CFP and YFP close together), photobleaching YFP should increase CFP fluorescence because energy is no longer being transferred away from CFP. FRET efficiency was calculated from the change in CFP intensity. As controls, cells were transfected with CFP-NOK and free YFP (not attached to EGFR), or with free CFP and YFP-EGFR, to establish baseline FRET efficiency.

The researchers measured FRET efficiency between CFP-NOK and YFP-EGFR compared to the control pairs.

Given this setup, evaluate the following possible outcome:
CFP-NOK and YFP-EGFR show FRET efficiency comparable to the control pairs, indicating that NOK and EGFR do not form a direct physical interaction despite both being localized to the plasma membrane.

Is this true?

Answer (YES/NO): NO